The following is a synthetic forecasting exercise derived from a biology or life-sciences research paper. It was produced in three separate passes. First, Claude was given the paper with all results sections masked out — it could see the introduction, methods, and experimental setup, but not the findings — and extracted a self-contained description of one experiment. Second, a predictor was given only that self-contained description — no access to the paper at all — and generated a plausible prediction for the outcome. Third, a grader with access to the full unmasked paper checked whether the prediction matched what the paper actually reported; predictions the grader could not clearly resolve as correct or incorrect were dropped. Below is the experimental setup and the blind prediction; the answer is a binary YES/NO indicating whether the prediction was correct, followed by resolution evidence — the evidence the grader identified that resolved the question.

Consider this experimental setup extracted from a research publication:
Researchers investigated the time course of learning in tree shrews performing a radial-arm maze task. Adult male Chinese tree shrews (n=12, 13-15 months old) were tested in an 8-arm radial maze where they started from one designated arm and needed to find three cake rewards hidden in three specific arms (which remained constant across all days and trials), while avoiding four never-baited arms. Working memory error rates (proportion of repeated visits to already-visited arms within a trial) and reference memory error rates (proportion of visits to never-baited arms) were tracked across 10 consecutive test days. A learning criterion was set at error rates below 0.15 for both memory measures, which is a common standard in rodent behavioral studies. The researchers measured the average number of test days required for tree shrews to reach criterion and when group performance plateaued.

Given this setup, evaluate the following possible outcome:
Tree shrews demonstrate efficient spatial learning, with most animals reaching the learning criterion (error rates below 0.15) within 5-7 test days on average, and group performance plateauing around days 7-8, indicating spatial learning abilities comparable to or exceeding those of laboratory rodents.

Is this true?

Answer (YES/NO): YES